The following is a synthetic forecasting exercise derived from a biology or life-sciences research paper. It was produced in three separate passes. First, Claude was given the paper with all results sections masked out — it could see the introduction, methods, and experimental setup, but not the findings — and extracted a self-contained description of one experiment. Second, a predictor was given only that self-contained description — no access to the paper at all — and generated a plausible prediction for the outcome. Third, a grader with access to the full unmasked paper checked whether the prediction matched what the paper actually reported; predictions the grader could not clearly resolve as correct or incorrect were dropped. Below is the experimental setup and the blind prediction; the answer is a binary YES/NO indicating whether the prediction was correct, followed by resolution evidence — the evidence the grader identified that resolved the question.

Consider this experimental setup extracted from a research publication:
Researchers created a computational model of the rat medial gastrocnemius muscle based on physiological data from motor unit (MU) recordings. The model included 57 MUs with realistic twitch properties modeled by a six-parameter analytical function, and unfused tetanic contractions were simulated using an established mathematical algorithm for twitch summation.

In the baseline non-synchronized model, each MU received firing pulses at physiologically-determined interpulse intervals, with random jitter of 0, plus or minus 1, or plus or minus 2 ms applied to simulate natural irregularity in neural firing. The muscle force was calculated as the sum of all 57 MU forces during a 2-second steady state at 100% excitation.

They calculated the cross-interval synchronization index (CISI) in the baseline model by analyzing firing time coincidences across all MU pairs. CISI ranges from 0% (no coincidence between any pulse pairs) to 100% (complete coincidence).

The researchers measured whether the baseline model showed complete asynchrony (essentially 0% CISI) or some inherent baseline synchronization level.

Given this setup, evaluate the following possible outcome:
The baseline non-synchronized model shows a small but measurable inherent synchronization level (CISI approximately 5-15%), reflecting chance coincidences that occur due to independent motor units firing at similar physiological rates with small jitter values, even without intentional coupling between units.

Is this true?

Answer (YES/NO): YES